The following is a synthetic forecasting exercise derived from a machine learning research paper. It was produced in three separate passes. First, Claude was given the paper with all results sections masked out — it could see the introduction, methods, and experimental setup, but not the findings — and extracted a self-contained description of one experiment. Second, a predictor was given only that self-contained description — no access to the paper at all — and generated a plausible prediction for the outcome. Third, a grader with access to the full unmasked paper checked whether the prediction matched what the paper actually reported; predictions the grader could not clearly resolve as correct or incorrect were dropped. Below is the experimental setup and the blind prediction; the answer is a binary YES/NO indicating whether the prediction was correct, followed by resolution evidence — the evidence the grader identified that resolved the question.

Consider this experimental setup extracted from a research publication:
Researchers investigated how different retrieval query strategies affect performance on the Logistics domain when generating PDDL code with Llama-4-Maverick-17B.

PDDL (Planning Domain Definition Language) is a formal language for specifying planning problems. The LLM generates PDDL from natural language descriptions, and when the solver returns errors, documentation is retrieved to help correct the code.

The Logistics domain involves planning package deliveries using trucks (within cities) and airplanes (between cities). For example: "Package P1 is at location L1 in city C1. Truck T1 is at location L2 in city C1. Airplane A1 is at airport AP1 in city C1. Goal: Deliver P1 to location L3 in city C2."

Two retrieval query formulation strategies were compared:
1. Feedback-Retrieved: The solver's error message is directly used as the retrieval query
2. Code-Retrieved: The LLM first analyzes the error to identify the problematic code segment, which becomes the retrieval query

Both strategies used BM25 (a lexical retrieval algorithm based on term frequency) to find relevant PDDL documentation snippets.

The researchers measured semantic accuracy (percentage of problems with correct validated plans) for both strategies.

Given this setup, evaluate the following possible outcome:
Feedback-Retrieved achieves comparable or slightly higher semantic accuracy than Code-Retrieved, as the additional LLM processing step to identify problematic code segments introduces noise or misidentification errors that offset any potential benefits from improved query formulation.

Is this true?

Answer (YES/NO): NO